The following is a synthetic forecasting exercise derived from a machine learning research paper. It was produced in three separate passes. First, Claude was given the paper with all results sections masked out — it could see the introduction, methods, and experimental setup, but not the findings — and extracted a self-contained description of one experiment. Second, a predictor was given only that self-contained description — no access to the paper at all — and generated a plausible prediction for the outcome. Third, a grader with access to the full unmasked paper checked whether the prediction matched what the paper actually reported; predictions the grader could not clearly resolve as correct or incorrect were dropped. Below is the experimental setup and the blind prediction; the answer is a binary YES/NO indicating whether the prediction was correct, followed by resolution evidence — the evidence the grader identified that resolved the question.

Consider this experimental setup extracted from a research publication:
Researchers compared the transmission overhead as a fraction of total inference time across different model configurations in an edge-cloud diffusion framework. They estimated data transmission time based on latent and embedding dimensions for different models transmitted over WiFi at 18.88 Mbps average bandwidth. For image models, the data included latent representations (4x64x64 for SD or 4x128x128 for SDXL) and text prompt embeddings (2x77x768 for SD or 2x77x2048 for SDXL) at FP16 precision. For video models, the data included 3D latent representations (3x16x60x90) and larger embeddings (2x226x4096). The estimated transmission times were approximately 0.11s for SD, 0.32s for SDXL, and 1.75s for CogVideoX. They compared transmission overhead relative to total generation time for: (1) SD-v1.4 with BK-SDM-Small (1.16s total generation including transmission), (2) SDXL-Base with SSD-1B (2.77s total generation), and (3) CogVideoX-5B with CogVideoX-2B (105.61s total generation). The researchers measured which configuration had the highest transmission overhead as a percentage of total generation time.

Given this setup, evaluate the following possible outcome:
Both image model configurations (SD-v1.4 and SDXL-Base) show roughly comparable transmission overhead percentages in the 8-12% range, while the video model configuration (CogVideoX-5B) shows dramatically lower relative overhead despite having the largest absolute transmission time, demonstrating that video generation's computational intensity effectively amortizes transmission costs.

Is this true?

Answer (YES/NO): YES